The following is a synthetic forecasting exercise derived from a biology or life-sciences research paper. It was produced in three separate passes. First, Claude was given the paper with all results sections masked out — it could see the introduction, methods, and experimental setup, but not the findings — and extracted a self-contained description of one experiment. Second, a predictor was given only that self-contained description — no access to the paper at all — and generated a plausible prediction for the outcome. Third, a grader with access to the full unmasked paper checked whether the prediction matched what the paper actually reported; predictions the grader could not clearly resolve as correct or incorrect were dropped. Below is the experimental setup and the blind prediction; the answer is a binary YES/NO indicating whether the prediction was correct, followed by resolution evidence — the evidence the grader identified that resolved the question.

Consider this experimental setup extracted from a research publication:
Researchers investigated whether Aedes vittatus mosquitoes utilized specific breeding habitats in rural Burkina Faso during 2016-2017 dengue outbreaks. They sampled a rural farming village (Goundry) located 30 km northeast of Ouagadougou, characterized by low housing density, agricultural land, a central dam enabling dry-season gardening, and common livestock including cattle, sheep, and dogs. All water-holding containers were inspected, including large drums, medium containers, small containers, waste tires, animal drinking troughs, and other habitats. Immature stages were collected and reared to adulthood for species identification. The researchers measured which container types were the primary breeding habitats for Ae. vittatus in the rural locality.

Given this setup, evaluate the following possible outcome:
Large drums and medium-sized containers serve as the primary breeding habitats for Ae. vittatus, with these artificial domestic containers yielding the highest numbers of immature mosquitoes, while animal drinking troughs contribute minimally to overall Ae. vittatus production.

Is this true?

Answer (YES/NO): NO